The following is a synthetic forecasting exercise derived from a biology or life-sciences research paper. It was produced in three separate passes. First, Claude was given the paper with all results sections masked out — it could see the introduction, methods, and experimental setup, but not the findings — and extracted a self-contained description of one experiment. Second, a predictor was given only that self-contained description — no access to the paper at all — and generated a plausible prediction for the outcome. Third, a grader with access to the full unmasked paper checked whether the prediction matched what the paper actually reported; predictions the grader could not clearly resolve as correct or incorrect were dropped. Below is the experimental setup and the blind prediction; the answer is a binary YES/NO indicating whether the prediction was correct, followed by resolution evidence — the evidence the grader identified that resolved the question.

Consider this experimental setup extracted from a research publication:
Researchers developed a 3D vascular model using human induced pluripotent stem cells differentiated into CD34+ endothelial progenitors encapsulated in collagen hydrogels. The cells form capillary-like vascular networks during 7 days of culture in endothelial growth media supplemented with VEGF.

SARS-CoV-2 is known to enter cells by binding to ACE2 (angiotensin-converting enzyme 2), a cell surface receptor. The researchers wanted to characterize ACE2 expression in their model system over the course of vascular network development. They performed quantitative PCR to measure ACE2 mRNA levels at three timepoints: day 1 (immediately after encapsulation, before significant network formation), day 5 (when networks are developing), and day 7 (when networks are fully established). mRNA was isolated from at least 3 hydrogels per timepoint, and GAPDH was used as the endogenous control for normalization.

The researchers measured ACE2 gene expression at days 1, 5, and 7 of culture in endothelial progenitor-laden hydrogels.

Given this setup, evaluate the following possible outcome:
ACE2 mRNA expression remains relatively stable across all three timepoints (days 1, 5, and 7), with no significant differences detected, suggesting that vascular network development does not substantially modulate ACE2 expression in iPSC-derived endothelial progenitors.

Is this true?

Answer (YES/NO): NO